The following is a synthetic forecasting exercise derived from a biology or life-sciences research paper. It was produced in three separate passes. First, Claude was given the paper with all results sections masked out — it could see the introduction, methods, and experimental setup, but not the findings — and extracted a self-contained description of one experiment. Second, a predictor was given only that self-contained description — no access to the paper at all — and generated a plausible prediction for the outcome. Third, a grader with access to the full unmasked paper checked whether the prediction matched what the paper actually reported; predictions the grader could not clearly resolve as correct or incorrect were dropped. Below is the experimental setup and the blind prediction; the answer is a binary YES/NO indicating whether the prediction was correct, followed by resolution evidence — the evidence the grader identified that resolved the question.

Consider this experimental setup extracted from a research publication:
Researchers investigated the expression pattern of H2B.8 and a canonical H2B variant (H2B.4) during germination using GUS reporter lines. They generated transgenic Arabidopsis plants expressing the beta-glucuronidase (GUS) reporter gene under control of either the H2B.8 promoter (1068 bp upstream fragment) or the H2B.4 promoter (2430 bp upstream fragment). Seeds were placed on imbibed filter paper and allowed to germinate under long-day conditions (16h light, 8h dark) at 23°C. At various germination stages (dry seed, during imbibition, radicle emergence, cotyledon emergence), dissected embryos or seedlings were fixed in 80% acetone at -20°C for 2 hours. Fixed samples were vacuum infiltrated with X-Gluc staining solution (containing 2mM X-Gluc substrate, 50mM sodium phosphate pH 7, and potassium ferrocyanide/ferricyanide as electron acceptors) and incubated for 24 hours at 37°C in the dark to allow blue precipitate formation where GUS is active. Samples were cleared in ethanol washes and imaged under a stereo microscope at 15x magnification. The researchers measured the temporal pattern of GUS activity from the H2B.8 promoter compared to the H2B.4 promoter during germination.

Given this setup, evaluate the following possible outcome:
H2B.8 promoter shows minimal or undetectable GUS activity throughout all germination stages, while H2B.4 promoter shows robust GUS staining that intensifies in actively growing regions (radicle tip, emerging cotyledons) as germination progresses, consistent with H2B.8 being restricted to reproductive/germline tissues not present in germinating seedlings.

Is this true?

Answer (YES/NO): NO